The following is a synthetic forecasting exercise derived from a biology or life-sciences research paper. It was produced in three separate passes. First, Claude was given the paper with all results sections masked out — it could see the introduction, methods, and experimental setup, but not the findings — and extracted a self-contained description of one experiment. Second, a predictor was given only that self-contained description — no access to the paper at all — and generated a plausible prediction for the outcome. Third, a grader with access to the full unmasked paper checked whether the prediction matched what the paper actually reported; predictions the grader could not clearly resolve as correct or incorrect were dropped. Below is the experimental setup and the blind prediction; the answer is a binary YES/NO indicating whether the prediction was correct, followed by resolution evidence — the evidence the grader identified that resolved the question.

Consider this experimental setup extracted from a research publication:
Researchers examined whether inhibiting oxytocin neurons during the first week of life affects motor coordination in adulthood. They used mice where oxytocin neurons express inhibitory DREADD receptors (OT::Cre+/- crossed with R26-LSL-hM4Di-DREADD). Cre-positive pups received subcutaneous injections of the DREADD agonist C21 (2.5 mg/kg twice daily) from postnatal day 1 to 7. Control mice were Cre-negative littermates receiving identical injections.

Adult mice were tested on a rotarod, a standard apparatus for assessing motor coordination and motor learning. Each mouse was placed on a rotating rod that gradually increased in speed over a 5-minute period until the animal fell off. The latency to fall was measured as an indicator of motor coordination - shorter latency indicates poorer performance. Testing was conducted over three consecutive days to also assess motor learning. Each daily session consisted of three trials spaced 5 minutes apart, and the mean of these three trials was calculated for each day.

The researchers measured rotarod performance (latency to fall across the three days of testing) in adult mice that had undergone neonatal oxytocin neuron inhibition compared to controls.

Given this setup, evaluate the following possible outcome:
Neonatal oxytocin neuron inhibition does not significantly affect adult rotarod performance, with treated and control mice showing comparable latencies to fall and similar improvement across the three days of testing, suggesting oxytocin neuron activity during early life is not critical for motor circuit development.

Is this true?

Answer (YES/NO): YES